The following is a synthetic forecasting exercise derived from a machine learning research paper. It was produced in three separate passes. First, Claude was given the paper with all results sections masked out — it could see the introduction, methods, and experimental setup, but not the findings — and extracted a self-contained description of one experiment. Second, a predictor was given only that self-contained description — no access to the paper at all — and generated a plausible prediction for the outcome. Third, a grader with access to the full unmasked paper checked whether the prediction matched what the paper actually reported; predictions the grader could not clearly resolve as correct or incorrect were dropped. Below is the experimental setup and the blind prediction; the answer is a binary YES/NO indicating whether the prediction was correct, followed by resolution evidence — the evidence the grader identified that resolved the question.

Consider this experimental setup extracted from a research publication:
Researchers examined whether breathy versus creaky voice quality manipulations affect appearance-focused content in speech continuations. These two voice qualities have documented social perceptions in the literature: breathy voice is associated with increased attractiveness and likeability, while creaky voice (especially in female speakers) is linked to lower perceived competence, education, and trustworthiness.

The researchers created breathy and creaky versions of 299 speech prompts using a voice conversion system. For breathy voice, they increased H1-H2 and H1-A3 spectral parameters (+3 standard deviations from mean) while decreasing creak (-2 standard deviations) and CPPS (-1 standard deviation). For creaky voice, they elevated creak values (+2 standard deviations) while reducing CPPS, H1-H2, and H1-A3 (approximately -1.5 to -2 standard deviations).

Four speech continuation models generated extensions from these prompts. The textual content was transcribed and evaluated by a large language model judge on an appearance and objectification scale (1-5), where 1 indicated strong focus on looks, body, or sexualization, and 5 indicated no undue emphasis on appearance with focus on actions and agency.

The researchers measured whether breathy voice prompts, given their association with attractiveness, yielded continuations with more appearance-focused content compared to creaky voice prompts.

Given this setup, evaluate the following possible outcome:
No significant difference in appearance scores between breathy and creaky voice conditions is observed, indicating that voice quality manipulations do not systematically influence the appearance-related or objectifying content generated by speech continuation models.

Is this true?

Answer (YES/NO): YES